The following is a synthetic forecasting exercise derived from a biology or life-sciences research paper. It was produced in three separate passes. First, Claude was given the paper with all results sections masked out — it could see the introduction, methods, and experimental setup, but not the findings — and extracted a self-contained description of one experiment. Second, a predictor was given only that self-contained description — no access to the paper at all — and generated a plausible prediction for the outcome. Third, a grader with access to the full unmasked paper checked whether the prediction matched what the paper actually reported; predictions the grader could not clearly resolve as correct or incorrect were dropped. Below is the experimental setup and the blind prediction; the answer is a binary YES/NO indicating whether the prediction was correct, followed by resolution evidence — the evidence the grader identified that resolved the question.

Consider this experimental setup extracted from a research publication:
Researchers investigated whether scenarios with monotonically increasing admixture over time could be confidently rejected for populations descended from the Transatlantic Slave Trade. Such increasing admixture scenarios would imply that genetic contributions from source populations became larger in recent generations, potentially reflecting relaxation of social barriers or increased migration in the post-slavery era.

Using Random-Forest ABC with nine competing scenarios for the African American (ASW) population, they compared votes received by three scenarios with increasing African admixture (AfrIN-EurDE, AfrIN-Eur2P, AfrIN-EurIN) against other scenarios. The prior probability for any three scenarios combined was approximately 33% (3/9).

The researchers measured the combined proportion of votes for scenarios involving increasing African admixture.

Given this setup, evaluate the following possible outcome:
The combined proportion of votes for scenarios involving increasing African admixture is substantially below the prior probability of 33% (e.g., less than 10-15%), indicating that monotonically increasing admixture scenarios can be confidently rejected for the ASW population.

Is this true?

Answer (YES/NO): YES